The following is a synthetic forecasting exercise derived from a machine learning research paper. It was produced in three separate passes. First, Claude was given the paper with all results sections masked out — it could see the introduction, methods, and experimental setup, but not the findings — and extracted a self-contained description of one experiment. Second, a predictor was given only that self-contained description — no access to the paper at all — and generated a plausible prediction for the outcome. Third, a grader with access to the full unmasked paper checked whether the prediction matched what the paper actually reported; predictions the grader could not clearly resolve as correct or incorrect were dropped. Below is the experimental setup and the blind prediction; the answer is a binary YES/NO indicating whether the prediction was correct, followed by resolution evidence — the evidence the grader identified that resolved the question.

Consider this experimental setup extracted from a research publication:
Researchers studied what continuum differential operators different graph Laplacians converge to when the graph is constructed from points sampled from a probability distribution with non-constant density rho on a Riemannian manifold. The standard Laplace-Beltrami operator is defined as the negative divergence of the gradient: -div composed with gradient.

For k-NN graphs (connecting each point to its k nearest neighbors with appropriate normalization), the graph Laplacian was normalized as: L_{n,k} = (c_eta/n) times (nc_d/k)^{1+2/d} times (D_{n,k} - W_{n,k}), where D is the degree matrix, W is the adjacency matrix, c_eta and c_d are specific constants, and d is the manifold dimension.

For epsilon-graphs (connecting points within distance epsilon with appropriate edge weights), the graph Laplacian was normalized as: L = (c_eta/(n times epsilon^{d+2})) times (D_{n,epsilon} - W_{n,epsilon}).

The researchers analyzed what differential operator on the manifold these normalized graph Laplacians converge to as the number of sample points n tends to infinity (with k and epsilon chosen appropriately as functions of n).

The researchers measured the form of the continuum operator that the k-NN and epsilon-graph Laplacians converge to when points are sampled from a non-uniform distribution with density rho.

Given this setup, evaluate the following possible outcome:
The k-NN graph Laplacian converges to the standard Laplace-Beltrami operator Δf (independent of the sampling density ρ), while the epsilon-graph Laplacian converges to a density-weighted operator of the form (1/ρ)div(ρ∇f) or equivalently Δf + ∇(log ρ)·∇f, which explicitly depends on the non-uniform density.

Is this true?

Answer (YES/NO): NO